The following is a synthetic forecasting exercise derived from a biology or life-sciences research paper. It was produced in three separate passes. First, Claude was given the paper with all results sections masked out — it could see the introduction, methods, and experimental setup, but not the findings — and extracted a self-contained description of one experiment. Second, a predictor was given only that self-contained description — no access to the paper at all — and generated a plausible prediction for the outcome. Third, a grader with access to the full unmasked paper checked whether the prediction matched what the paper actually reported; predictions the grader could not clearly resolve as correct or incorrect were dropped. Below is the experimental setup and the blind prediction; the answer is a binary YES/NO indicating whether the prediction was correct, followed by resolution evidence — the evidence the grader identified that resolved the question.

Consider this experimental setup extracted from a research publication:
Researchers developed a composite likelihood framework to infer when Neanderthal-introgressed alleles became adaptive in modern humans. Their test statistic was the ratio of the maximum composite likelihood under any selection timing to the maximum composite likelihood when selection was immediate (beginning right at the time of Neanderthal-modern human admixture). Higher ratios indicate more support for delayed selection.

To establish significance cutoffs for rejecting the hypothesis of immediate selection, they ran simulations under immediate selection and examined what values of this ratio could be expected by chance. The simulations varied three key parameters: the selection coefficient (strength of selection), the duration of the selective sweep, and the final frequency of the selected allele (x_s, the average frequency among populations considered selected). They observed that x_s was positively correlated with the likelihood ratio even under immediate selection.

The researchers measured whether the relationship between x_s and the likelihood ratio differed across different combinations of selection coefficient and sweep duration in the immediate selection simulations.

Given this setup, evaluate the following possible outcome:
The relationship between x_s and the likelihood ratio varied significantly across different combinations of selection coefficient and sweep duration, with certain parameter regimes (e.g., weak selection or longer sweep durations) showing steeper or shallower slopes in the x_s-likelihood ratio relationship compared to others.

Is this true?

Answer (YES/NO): NO